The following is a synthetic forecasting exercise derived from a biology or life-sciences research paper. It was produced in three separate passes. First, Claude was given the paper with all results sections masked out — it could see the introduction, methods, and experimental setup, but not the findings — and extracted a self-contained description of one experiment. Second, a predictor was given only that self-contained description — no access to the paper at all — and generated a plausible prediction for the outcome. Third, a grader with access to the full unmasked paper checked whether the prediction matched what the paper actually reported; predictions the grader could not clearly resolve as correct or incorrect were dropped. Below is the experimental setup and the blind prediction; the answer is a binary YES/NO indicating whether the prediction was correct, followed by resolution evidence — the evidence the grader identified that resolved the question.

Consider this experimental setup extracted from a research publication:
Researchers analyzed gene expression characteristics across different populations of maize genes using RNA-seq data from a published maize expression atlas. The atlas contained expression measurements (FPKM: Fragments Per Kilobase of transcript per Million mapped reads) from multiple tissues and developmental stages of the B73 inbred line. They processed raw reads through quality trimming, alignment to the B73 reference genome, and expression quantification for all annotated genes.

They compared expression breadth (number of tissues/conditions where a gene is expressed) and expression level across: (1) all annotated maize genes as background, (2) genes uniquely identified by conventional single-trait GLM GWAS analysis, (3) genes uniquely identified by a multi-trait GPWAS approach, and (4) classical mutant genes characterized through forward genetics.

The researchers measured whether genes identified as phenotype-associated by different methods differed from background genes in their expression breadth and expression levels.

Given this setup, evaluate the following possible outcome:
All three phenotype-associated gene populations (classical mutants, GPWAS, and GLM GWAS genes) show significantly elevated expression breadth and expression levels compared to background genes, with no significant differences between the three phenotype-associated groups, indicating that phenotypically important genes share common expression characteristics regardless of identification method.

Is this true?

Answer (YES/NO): NO